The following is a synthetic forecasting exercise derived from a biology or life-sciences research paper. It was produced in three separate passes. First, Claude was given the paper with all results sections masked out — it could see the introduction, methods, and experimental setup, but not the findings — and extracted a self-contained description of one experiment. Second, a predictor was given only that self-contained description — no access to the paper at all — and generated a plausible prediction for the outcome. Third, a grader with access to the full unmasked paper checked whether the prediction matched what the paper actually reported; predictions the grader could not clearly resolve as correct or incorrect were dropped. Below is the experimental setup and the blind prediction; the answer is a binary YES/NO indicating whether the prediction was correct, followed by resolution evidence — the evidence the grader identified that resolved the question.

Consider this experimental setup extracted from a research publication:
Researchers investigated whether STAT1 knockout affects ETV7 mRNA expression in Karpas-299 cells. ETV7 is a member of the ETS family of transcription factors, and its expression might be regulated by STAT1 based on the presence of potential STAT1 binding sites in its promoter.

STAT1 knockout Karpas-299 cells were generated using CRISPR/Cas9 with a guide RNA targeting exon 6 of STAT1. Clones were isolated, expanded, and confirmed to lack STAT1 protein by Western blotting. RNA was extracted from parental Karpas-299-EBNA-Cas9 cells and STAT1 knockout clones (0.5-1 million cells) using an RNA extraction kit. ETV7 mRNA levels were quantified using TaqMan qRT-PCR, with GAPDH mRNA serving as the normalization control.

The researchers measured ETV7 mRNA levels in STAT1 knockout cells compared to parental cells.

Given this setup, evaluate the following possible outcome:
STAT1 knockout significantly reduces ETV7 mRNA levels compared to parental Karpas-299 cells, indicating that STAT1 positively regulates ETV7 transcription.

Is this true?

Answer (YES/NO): NO